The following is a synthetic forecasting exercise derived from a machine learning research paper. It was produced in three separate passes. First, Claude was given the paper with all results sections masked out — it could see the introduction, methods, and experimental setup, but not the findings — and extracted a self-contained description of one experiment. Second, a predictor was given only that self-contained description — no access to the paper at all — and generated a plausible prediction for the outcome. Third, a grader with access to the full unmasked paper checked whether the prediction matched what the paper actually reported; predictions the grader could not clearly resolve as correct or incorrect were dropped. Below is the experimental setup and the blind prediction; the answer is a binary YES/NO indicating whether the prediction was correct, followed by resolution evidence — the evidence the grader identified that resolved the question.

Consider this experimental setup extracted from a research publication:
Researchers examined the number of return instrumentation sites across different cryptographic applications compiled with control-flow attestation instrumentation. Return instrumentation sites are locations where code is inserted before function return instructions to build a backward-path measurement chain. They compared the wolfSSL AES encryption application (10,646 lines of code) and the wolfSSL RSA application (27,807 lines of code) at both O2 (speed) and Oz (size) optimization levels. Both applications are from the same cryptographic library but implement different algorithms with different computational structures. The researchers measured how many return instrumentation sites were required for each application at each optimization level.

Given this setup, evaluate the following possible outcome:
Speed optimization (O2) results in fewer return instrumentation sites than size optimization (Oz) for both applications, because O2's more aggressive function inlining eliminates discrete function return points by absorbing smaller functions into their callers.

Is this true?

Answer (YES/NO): NO